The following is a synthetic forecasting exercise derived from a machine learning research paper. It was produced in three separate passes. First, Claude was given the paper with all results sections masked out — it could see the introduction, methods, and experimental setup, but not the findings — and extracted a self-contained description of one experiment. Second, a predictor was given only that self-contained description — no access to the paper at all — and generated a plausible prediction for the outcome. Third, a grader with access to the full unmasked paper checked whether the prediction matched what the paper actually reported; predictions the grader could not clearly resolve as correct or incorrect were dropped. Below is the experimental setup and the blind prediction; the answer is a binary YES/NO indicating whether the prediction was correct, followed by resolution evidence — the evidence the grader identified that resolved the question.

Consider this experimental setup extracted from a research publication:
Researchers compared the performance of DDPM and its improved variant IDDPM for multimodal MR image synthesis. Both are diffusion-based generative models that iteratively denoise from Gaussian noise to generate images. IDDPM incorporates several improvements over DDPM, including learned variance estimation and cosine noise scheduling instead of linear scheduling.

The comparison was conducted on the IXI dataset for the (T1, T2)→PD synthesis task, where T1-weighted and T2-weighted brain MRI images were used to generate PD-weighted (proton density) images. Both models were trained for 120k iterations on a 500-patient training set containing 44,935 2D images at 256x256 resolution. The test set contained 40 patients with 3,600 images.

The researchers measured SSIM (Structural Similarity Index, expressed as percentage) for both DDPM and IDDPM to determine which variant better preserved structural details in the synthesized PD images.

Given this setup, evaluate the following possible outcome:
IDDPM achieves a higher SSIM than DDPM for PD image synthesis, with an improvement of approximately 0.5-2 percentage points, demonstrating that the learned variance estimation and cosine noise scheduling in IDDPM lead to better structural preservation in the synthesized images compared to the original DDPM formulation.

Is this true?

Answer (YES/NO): NO